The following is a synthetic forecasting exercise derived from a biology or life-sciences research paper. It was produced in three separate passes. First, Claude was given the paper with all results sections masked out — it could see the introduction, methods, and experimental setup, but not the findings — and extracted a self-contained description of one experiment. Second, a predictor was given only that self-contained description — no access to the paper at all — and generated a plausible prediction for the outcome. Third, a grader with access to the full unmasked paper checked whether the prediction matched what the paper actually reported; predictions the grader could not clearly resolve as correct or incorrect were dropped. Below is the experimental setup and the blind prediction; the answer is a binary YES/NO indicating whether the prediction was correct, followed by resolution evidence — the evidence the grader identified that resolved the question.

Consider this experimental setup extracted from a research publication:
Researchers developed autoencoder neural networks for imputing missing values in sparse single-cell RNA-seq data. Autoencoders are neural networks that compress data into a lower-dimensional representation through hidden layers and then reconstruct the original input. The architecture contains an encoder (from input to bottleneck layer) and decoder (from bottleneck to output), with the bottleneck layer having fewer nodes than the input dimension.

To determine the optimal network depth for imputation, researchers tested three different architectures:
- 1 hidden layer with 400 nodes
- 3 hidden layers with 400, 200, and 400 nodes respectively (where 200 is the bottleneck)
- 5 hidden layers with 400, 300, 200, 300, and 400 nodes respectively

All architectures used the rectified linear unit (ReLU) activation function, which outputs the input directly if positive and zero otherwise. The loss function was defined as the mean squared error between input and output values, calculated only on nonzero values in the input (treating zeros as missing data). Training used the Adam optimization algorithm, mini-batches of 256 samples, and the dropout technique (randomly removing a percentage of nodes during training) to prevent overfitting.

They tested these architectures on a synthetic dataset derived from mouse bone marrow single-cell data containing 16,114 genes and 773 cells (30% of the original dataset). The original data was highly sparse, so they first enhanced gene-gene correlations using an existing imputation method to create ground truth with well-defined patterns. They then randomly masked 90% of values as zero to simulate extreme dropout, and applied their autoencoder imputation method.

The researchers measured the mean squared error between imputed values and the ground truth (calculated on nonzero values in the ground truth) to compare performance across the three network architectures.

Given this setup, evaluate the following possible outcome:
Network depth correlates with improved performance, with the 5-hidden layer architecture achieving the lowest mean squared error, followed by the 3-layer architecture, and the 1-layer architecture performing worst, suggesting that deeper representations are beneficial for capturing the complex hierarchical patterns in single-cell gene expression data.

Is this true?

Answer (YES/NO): NO